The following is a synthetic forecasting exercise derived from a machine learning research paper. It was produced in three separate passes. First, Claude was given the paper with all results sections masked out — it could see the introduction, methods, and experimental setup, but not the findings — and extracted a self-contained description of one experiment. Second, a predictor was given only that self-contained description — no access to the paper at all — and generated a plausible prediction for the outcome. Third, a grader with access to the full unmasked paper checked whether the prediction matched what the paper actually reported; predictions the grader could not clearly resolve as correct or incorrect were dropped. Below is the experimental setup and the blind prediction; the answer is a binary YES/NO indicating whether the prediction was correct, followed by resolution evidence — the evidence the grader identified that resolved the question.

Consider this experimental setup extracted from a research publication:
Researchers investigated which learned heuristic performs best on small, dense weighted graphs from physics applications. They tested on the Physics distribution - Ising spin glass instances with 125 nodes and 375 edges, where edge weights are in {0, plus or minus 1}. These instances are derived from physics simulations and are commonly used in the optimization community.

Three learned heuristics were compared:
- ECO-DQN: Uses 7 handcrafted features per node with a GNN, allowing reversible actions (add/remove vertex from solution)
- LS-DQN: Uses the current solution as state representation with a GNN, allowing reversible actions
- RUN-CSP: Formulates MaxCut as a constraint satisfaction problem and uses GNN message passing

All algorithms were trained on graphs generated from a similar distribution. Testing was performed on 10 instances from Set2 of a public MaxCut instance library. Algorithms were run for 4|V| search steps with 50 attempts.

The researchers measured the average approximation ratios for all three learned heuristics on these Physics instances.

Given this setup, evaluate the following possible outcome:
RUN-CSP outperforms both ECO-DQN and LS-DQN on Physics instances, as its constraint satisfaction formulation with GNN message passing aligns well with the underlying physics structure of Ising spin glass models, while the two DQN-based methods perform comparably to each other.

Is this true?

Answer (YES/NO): NO